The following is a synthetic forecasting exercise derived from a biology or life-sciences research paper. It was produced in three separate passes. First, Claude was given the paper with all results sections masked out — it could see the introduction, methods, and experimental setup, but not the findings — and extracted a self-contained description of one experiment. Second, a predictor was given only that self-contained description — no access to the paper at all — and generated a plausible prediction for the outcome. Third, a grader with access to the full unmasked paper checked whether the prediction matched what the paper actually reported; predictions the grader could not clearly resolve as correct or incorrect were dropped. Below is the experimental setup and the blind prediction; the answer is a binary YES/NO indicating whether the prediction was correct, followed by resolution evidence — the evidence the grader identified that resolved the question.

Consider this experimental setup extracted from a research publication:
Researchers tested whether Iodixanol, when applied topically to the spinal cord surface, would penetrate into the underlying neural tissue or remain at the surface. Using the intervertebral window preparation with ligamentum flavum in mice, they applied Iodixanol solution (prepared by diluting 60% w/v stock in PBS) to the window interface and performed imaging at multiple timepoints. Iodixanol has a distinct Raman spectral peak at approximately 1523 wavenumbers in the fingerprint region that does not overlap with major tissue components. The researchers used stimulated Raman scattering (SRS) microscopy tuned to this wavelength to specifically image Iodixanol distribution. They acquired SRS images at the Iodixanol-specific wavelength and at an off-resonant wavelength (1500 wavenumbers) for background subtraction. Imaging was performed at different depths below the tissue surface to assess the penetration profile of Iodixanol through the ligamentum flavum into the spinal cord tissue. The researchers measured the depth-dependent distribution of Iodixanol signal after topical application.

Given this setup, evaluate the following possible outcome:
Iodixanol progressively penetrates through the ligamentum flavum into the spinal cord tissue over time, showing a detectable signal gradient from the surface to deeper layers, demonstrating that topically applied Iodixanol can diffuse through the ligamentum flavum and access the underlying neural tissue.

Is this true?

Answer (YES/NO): NO